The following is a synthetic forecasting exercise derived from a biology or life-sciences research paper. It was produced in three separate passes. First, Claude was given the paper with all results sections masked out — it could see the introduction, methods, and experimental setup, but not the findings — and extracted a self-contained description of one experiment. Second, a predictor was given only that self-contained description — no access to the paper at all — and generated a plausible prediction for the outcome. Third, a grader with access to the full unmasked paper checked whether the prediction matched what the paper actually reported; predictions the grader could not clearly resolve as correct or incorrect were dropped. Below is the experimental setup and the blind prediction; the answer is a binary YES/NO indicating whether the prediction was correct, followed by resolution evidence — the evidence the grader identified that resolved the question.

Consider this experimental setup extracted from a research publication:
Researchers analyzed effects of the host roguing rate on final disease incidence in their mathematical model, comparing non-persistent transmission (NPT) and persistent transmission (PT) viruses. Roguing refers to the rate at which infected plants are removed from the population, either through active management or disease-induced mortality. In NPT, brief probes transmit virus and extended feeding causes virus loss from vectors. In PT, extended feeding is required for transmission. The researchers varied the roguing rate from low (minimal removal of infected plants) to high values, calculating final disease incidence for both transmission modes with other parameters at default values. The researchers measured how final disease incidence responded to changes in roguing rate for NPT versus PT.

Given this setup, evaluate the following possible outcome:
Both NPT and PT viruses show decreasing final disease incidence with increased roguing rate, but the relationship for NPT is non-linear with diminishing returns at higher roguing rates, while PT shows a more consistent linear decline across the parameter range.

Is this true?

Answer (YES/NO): NO